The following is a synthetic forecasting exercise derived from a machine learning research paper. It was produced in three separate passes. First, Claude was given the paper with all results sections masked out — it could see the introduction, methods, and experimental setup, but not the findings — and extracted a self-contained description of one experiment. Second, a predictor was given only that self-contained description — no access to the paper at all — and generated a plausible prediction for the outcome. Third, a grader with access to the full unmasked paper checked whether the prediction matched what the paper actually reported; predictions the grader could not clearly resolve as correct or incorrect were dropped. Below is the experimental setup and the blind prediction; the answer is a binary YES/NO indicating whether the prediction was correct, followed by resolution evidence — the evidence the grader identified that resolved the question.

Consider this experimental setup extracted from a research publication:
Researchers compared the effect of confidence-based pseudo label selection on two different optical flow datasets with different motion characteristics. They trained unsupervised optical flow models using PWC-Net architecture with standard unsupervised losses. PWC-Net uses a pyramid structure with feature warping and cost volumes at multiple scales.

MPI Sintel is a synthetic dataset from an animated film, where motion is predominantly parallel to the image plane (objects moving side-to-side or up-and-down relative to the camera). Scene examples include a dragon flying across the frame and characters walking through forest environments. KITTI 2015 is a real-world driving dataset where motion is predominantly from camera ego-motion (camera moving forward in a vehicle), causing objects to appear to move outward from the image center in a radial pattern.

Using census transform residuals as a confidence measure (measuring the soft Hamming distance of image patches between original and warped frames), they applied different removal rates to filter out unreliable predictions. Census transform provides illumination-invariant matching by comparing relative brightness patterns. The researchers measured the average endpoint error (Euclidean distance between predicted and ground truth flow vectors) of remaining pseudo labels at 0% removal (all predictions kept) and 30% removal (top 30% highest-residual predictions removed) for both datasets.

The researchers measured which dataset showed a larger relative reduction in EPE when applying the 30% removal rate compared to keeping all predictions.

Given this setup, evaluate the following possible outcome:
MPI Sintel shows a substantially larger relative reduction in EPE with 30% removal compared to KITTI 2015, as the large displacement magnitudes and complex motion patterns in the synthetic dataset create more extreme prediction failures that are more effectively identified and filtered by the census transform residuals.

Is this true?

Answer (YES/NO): YES